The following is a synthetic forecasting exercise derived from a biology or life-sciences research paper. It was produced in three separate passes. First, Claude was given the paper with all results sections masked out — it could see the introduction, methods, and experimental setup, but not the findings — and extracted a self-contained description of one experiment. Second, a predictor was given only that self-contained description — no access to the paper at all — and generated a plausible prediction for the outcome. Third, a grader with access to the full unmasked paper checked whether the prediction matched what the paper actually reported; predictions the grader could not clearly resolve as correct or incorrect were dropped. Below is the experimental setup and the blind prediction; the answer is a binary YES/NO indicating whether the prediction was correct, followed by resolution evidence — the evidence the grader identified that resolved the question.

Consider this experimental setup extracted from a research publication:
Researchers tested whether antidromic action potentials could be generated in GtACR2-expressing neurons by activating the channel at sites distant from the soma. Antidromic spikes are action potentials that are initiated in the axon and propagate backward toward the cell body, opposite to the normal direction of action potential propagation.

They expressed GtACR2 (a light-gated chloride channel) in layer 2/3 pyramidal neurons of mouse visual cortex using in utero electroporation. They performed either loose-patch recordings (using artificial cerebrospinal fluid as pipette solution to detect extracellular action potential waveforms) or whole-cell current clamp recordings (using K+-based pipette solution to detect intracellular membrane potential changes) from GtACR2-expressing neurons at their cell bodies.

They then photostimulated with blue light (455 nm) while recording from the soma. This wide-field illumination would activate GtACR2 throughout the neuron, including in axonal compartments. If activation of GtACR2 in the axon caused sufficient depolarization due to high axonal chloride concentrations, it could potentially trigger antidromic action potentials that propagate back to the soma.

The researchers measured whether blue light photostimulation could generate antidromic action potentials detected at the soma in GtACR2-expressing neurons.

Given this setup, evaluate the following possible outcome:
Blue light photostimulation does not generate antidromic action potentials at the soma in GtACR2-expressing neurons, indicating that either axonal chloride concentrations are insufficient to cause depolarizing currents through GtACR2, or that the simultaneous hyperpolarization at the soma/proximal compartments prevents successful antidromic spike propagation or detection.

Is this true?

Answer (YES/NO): NO